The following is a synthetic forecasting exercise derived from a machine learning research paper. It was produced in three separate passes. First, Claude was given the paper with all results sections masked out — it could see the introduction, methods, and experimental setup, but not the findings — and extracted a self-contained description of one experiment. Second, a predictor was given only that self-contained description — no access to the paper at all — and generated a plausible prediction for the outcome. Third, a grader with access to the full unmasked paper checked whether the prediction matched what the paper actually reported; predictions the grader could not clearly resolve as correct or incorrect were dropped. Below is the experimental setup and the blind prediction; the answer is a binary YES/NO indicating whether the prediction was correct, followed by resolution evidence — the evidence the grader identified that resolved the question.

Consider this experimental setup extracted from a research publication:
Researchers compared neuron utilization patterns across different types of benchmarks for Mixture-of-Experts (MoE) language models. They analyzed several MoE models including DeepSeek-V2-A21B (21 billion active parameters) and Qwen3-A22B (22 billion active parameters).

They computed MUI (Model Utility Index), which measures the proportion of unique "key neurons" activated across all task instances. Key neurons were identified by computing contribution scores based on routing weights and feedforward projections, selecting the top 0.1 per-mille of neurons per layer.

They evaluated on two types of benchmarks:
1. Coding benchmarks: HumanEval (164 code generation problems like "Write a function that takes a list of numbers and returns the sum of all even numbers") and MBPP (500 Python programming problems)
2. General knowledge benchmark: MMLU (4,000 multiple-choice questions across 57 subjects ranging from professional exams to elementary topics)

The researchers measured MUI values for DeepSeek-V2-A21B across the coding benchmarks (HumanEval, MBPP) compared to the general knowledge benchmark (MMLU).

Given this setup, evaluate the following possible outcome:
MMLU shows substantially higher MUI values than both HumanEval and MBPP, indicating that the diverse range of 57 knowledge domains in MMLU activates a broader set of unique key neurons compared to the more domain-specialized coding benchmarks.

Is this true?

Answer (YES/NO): YES